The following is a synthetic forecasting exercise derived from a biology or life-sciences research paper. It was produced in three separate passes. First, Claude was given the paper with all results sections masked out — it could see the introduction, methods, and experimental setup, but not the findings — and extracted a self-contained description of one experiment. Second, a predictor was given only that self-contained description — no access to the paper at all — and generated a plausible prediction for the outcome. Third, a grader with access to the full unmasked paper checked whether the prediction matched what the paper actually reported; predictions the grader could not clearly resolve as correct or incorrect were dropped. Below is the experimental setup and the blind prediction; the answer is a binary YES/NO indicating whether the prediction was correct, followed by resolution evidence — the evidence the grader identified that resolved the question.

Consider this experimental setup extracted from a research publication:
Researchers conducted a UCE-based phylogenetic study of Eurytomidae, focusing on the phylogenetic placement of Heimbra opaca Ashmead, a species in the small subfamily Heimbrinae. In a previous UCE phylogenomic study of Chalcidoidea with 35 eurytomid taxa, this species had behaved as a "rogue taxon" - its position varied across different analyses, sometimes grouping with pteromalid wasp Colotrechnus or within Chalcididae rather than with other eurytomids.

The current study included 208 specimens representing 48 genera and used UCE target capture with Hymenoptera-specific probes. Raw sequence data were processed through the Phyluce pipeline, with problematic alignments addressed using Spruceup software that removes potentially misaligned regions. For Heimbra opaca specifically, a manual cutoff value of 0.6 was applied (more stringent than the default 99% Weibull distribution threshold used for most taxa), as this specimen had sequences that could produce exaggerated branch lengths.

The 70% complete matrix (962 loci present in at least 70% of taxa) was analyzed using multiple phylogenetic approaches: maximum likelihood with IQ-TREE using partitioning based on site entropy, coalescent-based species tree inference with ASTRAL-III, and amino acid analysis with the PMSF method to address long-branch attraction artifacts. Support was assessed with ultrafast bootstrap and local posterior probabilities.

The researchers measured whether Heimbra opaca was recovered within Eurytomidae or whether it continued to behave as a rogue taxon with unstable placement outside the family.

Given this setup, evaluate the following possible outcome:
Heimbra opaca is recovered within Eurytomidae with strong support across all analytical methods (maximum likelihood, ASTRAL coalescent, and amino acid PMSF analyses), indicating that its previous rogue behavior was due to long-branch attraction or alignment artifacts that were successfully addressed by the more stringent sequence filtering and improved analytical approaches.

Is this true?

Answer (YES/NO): NO